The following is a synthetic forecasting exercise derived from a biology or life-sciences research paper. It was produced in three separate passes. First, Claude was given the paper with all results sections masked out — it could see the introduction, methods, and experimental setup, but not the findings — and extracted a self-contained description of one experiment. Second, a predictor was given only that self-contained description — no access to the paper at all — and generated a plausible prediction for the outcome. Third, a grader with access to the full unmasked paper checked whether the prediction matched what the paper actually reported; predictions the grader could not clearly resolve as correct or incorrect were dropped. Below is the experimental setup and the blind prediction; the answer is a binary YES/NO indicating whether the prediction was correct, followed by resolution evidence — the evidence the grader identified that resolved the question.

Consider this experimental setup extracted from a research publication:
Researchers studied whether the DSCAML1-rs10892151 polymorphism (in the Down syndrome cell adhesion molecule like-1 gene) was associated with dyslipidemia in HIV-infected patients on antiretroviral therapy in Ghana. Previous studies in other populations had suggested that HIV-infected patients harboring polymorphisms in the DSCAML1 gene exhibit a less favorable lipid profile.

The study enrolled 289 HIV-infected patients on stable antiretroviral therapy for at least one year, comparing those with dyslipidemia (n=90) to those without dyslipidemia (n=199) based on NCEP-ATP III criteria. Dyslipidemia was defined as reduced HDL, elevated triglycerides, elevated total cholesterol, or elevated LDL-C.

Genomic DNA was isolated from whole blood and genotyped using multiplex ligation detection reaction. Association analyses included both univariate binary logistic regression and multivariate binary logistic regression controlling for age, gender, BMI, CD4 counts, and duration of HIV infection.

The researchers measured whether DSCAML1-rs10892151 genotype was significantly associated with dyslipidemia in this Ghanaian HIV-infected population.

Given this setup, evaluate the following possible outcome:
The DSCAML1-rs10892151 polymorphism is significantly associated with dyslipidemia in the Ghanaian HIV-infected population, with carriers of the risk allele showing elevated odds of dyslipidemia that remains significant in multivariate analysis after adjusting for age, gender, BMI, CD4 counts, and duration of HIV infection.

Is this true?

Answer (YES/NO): NO